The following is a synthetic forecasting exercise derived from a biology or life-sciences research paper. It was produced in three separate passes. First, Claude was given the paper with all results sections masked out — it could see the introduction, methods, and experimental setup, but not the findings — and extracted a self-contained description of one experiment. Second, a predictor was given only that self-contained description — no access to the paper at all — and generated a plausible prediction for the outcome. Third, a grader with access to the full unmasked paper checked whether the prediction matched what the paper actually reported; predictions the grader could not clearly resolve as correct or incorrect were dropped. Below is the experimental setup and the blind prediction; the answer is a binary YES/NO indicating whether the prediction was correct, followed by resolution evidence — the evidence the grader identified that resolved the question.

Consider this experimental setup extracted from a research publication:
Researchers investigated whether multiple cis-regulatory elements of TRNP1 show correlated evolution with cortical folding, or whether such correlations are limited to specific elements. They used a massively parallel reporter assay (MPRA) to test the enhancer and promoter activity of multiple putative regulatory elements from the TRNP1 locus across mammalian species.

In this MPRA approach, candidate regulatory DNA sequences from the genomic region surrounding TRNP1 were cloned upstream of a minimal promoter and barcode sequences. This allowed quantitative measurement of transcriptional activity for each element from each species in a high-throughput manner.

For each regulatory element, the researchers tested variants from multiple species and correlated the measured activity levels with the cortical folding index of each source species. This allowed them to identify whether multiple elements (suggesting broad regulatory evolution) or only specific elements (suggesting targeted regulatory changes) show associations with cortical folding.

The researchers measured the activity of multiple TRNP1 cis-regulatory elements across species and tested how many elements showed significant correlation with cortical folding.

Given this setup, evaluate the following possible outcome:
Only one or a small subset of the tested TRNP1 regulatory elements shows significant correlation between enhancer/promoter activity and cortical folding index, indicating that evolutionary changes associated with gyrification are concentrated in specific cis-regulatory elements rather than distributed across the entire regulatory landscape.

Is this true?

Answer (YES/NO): YES